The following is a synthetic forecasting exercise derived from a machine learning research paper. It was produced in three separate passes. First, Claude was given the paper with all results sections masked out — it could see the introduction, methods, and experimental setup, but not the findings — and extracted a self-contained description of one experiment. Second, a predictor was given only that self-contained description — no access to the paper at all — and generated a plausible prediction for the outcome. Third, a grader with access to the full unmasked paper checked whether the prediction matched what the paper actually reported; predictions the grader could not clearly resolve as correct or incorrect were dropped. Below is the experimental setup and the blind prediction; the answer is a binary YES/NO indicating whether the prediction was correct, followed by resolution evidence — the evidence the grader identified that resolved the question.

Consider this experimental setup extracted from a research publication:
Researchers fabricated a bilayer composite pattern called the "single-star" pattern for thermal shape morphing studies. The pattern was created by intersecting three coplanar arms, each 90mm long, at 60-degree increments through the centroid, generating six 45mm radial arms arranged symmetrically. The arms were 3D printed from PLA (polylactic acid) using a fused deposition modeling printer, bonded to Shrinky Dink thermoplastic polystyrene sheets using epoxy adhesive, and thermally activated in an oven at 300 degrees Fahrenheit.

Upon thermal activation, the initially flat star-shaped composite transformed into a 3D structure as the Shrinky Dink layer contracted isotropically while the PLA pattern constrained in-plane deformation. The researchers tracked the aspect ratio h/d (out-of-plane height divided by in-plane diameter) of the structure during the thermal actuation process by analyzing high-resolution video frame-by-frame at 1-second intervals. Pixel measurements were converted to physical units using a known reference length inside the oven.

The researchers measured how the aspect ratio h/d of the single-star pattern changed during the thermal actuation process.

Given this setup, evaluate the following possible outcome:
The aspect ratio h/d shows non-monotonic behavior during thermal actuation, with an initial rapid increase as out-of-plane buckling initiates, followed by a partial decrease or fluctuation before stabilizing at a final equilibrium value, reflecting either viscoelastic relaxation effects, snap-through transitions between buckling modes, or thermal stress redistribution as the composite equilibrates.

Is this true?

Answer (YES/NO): NO